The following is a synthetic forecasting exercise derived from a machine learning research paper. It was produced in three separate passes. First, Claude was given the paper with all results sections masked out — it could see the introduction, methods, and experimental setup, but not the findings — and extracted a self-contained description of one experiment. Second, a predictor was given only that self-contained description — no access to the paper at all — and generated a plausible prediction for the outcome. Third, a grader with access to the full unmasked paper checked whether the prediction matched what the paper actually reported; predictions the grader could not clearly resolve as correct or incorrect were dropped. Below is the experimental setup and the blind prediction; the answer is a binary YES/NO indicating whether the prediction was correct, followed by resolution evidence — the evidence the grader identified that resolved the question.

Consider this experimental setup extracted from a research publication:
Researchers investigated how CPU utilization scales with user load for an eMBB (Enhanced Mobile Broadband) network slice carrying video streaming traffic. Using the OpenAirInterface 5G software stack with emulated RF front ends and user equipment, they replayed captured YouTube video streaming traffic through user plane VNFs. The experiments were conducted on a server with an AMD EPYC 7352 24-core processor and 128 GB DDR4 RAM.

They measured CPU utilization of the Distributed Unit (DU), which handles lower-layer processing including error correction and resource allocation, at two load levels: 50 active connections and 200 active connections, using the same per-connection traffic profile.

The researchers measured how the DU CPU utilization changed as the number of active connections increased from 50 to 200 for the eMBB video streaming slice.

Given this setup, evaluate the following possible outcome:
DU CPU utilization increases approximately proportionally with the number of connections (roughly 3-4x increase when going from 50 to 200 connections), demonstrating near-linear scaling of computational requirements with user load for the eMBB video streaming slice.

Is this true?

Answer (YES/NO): NO